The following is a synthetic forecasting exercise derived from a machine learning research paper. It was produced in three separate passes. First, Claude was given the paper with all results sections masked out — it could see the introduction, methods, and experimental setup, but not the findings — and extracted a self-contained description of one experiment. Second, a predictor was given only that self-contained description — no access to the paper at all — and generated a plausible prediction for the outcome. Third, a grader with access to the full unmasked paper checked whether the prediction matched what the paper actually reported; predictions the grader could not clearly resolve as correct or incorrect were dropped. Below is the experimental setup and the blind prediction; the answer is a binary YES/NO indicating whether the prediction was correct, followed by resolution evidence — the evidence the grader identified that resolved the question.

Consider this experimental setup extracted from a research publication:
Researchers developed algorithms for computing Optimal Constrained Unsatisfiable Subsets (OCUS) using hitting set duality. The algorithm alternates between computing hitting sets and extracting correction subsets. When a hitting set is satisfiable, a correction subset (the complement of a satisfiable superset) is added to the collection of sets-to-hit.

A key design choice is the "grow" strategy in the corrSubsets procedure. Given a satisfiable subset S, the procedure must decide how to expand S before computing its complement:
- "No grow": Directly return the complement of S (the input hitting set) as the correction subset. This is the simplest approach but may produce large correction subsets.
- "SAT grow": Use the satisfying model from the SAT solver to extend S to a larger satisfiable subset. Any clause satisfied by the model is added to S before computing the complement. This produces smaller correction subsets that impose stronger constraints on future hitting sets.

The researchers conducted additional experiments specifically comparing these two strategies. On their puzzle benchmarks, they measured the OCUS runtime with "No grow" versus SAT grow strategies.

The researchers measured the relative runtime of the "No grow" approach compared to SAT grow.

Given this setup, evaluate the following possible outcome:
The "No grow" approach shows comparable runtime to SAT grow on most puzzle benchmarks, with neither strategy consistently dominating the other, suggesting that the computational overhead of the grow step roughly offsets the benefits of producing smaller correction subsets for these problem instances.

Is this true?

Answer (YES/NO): NO